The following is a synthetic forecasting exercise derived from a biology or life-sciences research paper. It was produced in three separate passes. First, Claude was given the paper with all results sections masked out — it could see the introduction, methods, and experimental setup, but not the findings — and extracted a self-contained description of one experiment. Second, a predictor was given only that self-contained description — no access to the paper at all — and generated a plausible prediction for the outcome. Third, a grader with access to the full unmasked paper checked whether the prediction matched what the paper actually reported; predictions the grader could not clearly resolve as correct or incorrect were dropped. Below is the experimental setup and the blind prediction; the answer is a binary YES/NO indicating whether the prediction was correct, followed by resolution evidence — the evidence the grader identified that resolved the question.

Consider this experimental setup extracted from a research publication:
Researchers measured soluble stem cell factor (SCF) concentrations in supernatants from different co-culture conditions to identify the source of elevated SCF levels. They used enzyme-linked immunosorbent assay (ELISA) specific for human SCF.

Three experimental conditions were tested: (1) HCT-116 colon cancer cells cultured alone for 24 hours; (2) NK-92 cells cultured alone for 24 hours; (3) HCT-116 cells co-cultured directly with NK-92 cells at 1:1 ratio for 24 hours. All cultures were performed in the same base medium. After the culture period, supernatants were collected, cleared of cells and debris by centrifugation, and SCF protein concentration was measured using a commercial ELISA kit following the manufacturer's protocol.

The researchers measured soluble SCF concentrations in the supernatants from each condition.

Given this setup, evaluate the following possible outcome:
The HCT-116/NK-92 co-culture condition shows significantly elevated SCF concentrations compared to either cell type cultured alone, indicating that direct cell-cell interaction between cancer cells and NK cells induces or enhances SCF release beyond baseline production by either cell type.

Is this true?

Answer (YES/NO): YES